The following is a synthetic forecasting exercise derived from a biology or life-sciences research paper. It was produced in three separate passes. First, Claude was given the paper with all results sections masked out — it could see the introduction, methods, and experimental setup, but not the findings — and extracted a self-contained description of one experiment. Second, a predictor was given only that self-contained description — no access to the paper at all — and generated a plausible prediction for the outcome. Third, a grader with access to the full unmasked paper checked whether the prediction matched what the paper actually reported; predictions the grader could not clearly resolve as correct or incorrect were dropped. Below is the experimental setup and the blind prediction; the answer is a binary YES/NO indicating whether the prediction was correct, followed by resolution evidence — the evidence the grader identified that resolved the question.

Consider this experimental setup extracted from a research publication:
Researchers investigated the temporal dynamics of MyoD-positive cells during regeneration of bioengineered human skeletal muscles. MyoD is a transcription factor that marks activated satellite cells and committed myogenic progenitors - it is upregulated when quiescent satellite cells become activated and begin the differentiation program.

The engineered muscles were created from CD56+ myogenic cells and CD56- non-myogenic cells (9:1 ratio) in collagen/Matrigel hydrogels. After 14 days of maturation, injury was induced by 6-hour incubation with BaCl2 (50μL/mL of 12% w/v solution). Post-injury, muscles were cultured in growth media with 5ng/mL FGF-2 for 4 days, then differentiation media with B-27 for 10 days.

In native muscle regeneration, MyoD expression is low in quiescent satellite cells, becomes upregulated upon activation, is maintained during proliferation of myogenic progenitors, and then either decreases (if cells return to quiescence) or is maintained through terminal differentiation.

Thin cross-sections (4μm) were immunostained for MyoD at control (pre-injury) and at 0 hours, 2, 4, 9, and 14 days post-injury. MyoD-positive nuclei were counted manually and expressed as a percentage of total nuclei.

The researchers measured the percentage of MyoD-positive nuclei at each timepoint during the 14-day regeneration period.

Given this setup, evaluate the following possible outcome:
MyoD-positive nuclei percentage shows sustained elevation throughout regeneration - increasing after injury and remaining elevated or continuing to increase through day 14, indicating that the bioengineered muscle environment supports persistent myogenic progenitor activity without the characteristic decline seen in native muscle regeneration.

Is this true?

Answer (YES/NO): NO